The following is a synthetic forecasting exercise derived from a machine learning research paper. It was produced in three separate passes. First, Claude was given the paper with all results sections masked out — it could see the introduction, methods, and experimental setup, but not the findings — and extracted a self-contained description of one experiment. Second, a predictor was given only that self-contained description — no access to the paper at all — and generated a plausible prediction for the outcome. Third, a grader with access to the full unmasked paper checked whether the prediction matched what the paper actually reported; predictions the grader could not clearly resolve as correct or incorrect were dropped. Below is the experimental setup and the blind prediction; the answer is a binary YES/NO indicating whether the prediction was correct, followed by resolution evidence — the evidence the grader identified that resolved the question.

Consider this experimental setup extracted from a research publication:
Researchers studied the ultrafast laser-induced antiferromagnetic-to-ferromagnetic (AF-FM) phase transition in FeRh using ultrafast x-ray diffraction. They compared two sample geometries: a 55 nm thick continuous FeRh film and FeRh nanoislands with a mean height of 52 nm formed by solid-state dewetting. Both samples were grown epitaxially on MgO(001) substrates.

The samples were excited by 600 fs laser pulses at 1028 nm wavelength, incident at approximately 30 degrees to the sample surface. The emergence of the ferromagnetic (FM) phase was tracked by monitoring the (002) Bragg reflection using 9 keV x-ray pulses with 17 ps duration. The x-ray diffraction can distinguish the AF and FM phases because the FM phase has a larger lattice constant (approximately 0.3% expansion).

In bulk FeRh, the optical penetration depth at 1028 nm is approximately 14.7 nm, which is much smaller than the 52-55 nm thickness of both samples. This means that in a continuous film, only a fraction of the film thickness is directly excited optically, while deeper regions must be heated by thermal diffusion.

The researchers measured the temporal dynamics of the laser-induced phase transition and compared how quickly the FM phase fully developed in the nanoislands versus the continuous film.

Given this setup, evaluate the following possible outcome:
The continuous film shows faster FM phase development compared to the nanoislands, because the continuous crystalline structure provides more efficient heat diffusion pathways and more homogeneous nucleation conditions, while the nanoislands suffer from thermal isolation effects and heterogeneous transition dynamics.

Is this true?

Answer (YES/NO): NO